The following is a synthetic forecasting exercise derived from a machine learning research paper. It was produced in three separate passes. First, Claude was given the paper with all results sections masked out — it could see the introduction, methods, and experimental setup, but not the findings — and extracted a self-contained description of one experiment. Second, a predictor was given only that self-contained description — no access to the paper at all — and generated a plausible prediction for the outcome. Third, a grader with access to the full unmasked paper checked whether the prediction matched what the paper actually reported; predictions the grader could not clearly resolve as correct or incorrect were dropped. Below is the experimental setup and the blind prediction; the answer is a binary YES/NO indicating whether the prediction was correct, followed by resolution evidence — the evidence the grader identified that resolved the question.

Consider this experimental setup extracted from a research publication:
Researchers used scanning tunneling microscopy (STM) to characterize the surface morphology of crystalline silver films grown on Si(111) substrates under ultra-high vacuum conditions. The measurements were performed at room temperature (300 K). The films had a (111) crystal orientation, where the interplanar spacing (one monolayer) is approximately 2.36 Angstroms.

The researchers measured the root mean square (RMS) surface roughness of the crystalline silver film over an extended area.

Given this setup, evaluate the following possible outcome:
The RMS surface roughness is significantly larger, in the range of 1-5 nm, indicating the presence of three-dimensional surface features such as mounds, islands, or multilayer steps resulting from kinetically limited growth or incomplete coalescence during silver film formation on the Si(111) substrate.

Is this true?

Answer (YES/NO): NO